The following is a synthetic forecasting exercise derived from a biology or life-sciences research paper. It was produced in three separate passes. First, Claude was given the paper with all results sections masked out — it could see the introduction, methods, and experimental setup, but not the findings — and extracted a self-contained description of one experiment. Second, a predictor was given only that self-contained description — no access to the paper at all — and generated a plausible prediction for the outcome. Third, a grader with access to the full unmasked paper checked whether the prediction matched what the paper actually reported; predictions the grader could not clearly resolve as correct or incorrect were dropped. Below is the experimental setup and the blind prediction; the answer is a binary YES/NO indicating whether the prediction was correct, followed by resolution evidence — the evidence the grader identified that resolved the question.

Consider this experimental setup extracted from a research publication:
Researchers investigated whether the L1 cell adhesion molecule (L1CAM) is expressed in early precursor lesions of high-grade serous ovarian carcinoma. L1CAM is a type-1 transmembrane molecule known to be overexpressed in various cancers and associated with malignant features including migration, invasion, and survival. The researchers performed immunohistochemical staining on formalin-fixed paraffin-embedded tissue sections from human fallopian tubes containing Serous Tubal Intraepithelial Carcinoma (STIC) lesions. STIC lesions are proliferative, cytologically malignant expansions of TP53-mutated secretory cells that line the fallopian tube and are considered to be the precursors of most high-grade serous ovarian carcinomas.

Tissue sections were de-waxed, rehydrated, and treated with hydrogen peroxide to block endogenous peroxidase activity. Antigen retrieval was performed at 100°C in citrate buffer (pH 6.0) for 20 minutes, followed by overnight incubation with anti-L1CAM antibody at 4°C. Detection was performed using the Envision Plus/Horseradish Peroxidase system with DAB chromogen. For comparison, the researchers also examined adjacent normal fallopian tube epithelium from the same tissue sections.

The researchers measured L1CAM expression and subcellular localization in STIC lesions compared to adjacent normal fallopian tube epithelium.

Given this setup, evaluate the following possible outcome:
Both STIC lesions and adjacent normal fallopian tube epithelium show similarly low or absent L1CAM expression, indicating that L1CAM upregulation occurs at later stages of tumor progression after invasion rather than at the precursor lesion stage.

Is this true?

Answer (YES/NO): NO